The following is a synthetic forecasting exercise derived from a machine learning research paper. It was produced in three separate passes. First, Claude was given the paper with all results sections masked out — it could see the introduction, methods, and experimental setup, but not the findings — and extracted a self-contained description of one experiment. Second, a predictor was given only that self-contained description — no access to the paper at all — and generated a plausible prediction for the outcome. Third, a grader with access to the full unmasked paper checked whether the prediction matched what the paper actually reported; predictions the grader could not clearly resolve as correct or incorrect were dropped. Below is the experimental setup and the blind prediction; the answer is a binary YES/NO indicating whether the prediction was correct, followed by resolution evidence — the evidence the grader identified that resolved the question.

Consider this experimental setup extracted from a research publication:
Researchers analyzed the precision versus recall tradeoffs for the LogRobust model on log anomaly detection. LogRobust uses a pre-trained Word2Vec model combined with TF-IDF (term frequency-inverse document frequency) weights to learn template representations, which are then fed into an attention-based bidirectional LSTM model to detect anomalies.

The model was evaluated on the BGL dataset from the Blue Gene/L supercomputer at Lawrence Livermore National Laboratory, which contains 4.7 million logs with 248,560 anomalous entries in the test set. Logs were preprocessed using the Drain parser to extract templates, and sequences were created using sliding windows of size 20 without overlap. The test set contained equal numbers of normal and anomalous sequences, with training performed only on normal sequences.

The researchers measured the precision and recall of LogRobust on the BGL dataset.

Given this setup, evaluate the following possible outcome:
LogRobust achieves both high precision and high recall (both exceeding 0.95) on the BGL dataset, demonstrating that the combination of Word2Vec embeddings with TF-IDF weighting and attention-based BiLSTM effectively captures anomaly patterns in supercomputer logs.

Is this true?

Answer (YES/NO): NO